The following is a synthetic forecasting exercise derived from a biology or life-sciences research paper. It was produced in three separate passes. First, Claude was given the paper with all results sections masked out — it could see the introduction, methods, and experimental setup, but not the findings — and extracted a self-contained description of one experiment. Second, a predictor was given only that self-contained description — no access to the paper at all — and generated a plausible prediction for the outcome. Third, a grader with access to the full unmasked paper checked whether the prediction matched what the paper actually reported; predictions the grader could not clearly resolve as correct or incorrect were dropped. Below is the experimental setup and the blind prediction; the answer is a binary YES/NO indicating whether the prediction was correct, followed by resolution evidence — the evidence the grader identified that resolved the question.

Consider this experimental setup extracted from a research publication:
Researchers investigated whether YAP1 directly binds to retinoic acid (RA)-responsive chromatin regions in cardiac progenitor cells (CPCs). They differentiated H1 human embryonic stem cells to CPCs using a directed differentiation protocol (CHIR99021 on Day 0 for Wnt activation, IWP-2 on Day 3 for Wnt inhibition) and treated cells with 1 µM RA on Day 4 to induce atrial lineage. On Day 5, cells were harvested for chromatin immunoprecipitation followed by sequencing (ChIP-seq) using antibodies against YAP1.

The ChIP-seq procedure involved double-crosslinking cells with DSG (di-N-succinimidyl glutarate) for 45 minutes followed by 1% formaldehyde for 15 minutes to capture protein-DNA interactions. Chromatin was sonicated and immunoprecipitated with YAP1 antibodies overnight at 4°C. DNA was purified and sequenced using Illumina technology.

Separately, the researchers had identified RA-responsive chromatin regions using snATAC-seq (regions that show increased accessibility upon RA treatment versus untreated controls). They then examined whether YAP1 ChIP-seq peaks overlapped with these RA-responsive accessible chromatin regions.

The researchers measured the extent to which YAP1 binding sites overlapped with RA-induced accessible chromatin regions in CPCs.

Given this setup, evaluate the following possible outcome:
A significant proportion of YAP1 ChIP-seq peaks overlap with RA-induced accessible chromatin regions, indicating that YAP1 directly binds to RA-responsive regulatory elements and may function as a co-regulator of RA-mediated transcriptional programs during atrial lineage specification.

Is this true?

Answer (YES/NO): YES